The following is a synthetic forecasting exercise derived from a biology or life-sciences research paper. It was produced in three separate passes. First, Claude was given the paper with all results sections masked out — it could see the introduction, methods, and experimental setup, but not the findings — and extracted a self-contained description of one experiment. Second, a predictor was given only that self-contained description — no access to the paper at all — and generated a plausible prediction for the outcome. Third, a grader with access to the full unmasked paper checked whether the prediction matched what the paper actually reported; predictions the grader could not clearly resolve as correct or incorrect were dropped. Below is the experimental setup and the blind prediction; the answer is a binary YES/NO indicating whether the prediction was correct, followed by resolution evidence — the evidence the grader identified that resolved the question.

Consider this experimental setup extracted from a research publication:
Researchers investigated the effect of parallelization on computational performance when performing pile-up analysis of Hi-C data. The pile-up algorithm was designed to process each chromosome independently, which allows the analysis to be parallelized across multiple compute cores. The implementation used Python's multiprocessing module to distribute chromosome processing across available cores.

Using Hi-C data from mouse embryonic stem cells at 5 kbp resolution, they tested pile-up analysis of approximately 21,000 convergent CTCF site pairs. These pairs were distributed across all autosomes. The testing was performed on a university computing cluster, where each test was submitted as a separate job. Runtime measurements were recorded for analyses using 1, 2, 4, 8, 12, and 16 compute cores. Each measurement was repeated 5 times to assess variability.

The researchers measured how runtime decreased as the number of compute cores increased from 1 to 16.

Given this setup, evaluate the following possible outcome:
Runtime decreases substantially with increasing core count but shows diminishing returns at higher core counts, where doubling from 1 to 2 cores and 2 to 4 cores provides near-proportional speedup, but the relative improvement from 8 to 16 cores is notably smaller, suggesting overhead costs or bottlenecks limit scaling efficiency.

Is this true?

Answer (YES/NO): NO